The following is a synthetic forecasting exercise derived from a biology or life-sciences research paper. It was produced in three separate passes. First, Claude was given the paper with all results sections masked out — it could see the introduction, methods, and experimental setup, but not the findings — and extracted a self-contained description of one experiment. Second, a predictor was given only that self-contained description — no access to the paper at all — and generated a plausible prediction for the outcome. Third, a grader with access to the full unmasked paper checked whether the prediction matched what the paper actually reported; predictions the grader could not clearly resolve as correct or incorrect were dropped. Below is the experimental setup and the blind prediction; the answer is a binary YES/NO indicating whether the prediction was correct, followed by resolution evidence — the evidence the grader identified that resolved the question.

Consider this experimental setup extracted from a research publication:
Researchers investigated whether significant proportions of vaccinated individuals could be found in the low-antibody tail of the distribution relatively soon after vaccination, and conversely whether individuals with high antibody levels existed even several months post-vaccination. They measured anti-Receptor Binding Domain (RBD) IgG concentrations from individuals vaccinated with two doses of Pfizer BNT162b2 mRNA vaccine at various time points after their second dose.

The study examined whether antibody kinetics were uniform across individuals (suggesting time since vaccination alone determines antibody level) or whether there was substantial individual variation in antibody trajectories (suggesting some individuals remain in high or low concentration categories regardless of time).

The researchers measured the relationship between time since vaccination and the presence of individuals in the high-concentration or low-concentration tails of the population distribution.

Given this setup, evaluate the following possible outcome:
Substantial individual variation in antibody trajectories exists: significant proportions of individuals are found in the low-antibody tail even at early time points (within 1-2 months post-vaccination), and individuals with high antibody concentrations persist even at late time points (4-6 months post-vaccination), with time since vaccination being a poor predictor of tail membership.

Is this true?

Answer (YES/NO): YES